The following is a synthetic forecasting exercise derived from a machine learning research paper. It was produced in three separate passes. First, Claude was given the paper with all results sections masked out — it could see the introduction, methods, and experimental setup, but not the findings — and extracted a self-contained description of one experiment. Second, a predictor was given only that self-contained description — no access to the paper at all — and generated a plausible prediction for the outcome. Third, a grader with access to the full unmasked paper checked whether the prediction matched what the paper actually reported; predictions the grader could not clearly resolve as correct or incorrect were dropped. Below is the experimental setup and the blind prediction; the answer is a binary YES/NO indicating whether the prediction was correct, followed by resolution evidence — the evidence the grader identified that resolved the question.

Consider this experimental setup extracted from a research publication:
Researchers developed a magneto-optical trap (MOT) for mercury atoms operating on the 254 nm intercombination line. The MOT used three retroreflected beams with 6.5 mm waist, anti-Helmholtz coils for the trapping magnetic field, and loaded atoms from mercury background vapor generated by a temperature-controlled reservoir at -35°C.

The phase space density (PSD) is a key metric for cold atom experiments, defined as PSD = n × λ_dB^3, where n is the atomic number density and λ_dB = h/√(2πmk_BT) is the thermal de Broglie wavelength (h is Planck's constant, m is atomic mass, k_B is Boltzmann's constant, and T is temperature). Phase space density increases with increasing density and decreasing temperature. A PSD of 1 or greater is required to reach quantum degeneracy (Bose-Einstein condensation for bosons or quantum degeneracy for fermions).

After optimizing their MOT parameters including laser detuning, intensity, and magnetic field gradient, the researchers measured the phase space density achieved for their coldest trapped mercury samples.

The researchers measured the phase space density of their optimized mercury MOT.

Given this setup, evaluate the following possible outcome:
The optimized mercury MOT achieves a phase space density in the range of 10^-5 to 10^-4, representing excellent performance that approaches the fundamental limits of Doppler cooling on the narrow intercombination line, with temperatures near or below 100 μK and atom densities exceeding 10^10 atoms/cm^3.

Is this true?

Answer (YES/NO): NO